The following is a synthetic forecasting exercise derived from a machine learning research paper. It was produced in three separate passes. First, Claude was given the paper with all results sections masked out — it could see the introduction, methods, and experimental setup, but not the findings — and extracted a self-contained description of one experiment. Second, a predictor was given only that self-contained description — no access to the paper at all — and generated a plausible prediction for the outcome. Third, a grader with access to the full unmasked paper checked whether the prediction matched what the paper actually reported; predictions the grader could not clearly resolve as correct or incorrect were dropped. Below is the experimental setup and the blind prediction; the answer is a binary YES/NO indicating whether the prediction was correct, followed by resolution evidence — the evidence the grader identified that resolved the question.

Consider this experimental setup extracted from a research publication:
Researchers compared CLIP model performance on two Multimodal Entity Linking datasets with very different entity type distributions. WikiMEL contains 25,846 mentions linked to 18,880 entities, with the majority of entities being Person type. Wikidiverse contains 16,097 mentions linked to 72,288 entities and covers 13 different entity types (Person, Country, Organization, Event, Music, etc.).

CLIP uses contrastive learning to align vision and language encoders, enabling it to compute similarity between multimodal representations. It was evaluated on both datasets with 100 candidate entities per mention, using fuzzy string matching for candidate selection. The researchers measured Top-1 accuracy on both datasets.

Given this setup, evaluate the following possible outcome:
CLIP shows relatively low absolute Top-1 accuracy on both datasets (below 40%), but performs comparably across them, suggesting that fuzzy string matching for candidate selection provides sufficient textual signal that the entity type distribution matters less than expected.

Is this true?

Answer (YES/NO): NO